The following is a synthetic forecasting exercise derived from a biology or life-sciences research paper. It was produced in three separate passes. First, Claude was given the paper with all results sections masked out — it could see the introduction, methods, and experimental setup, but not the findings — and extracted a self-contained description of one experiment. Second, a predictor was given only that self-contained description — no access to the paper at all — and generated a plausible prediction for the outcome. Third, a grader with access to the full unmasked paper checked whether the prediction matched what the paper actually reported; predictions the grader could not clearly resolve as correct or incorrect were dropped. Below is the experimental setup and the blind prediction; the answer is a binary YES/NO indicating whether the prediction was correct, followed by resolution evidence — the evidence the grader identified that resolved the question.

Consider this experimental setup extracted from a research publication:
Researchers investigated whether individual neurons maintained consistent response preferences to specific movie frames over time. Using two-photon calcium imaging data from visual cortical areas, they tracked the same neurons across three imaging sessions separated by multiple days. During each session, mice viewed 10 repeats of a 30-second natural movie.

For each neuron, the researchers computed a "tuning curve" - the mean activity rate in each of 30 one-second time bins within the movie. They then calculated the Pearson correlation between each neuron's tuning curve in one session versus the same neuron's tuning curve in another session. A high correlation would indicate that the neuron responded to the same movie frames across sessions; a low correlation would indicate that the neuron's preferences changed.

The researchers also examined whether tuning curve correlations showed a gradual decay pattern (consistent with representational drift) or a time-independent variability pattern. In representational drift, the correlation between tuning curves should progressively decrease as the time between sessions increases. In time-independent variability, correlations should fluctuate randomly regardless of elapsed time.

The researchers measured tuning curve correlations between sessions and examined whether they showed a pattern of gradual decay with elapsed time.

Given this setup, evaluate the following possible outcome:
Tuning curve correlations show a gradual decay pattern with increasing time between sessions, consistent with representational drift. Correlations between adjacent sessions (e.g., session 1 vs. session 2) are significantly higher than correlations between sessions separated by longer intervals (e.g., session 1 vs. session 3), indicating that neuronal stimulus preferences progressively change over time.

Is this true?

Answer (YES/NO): NO